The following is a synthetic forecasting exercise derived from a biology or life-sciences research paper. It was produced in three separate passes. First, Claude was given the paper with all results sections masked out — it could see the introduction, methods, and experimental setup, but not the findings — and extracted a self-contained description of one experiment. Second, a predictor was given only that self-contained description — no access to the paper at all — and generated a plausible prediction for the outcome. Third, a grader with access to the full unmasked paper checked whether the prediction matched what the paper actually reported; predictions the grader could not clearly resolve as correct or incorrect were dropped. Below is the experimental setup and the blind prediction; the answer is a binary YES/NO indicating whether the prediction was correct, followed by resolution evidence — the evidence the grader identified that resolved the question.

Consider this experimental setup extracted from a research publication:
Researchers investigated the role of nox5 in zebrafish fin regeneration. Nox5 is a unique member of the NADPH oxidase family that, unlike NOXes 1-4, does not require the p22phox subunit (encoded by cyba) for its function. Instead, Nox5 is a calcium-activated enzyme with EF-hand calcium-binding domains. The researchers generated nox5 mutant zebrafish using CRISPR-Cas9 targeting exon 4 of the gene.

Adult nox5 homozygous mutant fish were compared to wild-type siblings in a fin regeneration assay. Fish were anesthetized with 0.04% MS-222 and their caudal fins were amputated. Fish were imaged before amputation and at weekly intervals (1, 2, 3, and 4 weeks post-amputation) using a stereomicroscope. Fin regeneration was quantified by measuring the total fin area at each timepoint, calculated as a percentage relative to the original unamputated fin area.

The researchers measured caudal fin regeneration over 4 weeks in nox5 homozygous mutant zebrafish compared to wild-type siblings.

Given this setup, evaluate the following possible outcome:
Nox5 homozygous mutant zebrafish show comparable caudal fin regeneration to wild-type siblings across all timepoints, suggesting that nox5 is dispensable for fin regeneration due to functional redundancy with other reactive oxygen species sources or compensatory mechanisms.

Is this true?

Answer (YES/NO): YES